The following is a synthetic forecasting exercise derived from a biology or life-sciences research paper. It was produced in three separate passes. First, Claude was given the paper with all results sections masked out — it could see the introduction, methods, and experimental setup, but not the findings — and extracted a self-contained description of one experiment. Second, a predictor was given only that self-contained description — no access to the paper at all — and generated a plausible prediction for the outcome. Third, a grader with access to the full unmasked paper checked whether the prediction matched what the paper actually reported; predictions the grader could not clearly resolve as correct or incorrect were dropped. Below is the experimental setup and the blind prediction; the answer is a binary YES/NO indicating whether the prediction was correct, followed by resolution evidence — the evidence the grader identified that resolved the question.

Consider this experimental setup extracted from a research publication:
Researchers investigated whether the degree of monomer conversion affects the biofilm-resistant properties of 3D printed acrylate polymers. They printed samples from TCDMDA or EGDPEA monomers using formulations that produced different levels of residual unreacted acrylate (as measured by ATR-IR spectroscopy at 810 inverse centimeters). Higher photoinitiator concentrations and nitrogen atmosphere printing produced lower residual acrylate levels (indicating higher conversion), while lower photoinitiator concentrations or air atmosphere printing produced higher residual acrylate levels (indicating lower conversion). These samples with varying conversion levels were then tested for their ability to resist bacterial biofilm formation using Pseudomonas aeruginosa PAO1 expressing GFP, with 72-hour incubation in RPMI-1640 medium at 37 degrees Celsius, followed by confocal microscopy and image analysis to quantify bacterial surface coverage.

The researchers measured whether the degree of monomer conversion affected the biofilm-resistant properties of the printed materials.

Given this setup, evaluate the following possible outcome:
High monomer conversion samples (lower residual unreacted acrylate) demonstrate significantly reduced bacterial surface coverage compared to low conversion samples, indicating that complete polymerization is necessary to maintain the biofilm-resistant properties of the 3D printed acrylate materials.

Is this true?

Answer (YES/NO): YES